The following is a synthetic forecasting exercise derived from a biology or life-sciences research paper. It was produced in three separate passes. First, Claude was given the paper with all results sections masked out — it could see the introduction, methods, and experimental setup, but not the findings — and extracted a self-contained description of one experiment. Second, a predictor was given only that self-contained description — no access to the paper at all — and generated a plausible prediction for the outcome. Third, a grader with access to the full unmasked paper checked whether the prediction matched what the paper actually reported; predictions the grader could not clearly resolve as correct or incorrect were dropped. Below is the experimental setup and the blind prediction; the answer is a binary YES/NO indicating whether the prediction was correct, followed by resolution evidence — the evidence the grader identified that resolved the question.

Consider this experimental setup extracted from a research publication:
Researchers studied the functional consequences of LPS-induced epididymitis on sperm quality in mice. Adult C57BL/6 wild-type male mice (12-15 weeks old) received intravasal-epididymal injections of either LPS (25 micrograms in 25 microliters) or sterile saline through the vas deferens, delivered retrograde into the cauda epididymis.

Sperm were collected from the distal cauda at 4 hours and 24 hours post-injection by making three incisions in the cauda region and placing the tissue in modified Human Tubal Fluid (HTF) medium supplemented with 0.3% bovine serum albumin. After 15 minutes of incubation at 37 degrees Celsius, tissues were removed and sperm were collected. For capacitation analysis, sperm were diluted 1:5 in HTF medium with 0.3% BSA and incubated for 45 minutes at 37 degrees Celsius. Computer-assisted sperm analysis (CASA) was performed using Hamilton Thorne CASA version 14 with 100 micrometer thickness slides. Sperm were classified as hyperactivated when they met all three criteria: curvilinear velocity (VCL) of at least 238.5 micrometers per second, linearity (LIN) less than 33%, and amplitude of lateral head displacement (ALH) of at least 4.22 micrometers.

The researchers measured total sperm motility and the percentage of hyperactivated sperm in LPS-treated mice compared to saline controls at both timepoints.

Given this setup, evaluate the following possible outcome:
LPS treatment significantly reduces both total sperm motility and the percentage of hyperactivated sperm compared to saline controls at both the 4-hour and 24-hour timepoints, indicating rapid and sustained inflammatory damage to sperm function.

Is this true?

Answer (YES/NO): NO